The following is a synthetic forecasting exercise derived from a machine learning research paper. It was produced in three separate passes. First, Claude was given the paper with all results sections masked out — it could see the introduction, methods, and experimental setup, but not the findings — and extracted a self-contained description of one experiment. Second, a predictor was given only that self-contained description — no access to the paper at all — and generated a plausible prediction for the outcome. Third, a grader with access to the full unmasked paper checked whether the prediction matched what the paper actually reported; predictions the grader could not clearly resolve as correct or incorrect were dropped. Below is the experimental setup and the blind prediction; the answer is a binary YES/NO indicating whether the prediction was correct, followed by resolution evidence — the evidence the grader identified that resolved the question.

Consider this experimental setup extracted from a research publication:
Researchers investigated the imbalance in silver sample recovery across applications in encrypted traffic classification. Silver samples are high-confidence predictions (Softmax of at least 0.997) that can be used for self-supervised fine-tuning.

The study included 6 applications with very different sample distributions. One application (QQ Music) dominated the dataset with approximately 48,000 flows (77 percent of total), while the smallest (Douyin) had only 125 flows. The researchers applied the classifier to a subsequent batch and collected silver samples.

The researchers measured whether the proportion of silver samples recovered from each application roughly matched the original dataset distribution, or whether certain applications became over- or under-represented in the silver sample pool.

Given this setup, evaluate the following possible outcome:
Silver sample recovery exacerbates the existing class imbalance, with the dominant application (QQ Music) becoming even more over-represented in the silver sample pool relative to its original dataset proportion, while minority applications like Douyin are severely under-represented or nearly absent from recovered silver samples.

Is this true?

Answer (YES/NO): YES